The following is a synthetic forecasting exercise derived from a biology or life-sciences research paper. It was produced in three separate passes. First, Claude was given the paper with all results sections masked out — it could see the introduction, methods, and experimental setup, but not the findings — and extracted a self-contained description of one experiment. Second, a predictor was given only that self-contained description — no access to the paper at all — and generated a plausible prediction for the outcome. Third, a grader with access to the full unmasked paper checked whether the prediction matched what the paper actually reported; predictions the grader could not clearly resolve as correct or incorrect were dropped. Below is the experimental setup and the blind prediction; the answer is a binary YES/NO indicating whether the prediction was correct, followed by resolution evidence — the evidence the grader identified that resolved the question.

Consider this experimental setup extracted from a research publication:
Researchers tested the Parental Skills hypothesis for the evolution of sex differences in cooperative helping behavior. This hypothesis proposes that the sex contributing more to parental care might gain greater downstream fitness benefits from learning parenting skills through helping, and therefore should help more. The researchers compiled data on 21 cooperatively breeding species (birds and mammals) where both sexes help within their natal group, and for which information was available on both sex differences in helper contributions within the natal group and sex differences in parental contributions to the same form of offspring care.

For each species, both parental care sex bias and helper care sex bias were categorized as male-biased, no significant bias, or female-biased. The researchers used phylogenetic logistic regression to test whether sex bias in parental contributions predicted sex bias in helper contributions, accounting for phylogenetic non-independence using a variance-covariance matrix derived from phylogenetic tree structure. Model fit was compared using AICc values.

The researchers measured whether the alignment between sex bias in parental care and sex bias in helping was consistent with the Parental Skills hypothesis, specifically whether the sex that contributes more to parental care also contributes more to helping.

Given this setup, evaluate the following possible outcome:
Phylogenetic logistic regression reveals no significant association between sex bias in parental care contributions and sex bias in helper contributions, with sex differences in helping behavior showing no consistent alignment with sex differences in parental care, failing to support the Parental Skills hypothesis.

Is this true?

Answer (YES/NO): YES